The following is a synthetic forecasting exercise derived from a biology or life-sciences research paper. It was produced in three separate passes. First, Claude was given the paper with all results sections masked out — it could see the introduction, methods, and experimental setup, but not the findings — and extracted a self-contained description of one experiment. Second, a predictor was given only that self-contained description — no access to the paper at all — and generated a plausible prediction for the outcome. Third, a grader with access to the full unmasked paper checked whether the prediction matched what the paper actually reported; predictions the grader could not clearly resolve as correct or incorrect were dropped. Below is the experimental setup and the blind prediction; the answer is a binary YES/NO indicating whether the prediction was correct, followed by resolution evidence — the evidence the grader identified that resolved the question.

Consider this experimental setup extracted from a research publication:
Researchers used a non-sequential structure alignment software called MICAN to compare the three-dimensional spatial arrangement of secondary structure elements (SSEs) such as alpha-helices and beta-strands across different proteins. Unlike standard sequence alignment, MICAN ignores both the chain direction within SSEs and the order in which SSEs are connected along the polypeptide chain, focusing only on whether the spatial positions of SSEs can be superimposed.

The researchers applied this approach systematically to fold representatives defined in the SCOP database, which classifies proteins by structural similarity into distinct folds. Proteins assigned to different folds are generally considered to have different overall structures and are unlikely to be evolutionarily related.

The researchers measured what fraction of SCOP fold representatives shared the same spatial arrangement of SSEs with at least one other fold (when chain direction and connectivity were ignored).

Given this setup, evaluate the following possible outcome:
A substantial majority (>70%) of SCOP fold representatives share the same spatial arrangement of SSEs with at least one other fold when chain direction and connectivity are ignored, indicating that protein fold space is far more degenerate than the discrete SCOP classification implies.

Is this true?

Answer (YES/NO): YES